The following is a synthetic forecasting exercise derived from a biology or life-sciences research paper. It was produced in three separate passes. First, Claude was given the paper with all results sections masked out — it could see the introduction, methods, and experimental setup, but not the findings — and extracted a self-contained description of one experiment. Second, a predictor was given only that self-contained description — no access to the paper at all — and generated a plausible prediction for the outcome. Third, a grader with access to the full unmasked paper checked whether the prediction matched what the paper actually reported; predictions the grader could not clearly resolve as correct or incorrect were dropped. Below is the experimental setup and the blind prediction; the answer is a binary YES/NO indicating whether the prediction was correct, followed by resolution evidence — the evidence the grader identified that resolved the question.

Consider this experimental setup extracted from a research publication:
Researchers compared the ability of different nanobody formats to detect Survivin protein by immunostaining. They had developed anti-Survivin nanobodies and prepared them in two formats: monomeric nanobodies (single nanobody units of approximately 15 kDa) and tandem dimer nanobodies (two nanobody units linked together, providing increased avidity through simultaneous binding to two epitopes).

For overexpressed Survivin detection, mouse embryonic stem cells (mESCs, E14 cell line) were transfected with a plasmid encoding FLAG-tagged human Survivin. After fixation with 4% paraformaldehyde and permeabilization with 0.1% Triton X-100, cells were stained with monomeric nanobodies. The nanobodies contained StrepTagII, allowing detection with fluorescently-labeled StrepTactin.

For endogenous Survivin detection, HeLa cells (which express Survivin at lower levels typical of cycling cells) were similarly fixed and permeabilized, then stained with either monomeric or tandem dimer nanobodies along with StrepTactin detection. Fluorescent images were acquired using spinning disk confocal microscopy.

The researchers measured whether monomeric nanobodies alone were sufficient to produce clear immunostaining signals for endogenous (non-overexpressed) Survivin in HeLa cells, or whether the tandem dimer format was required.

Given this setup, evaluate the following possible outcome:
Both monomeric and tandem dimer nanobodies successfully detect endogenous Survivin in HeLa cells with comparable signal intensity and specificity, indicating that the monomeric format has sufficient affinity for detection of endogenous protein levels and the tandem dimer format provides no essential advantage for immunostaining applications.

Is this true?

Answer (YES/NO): NO